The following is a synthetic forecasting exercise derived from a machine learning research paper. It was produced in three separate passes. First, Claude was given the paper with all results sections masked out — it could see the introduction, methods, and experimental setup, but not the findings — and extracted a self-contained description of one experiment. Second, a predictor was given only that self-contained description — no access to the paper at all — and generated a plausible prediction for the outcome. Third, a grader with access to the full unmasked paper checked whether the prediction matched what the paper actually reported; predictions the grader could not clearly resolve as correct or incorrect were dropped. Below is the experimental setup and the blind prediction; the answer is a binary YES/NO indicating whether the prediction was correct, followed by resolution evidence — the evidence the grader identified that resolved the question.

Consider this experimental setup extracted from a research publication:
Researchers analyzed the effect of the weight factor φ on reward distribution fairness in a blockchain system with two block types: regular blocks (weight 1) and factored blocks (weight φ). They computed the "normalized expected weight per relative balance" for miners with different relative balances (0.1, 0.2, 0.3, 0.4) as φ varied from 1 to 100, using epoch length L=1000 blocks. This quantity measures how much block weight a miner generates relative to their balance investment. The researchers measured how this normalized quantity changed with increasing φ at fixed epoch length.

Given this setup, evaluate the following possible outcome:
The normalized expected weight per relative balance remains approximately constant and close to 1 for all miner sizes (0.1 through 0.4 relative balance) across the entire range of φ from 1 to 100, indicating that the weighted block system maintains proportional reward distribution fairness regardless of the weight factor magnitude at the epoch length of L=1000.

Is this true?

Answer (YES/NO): NO